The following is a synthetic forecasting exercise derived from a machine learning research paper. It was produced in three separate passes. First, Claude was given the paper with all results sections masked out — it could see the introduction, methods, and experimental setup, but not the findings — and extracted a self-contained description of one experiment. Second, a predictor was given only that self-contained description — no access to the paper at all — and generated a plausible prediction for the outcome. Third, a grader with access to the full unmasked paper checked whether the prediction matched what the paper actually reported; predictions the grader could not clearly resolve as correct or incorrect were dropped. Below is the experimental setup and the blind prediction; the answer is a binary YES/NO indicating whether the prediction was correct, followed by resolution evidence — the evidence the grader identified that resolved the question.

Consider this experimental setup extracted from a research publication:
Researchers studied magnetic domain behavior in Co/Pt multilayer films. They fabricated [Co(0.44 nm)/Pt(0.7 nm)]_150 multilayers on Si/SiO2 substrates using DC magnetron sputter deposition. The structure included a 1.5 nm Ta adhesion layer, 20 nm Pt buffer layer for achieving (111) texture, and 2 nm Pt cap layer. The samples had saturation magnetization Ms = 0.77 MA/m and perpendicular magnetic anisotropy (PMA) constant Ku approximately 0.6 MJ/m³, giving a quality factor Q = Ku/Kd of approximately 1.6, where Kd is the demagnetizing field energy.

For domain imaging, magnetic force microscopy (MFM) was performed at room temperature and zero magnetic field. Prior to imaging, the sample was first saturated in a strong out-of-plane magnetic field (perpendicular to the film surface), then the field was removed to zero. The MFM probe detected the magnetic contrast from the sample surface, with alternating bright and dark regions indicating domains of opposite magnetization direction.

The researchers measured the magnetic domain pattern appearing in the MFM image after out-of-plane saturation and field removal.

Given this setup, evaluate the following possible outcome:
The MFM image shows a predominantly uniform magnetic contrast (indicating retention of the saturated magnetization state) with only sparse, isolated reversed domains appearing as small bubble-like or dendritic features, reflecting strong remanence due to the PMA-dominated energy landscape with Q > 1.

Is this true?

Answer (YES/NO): NO